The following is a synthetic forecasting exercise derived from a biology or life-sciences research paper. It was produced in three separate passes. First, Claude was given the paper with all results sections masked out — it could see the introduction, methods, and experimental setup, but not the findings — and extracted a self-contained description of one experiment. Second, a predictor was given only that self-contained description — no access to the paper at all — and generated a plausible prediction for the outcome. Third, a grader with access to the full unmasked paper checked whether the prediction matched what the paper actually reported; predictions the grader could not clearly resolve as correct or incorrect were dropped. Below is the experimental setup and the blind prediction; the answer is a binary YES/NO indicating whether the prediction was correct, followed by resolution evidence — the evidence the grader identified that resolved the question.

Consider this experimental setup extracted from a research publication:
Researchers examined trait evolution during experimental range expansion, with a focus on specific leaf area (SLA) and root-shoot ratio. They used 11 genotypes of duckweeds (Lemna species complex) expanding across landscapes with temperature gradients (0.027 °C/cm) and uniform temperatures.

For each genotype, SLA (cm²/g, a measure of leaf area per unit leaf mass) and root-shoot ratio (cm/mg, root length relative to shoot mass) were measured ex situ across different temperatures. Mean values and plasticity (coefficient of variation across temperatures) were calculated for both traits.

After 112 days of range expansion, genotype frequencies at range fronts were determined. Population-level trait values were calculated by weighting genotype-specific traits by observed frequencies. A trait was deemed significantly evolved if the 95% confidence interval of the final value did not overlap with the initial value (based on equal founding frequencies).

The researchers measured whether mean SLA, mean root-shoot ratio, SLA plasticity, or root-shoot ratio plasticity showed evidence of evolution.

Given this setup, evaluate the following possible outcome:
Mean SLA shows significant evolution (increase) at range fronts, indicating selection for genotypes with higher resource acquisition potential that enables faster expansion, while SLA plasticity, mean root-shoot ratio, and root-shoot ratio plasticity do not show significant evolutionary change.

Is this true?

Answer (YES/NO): NO